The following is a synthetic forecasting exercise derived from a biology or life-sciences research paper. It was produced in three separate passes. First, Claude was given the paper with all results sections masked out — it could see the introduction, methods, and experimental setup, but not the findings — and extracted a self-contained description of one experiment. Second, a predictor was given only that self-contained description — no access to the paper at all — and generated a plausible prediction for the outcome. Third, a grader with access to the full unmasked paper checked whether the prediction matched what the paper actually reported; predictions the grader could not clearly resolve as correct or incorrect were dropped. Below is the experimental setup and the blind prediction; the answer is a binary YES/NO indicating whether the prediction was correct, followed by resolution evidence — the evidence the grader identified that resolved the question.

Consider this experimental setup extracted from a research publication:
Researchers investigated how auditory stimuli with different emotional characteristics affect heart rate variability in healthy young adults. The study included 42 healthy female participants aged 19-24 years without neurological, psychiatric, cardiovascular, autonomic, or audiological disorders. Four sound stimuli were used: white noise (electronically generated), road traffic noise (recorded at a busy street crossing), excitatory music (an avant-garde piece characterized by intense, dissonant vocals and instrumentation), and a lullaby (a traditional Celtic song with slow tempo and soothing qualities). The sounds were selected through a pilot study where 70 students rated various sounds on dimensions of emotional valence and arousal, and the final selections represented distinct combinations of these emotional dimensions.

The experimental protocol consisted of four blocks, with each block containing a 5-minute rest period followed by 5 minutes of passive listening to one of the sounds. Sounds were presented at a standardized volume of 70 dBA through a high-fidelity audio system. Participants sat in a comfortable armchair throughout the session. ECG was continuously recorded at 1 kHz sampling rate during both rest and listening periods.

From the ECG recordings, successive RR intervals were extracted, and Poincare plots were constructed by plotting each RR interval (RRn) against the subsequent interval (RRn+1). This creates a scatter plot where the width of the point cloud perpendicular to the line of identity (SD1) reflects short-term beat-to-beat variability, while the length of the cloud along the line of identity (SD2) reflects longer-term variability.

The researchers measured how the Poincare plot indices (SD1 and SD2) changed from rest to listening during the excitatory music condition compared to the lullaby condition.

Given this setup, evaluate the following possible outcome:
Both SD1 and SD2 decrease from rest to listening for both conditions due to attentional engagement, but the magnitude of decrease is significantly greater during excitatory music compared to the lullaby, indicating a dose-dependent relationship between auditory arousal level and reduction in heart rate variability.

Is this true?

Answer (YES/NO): NO